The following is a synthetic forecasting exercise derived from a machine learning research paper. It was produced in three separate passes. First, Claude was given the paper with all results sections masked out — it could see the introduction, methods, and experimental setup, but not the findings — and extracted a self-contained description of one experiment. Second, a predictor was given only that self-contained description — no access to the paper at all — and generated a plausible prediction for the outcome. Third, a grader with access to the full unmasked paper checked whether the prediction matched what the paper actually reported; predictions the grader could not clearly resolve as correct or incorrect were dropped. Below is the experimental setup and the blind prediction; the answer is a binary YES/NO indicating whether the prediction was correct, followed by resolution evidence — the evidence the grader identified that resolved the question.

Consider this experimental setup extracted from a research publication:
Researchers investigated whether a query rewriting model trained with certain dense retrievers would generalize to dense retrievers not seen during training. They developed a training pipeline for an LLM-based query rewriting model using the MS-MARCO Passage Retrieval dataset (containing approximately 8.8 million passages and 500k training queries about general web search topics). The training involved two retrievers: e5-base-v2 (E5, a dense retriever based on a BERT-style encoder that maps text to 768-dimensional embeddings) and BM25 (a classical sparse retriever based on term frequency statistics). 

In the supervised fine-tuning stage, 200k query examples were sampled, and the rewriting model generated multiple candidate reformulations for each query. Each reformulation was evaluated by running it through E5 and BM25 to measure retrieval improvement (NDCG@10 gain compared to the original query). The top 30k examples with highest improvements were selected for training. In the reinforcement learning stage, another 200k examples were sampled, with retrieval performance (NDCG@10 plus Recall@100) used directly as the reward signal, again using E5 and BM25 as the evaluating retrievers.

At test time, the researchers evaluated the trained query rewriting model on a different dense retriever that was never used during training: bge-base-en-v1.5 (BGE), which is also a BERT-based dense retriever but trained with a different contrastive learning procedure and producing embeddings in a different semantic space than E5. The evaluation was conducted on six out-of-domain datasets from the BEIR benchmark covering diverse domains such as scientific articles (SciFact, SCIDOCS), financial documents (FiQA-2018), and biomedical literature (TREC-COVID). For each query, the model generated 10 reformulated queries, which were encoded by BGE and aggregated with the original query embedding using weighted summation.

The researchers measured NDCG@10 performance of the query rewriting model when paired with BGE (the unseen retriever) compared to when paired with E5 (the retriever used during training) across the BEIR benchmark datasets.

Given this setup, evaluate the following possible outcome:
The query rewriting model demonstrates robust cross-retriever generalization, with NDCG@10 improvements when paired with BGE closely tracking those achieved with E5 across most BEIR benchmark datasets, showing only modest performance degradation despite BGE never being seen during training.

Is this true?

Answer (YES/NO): YES